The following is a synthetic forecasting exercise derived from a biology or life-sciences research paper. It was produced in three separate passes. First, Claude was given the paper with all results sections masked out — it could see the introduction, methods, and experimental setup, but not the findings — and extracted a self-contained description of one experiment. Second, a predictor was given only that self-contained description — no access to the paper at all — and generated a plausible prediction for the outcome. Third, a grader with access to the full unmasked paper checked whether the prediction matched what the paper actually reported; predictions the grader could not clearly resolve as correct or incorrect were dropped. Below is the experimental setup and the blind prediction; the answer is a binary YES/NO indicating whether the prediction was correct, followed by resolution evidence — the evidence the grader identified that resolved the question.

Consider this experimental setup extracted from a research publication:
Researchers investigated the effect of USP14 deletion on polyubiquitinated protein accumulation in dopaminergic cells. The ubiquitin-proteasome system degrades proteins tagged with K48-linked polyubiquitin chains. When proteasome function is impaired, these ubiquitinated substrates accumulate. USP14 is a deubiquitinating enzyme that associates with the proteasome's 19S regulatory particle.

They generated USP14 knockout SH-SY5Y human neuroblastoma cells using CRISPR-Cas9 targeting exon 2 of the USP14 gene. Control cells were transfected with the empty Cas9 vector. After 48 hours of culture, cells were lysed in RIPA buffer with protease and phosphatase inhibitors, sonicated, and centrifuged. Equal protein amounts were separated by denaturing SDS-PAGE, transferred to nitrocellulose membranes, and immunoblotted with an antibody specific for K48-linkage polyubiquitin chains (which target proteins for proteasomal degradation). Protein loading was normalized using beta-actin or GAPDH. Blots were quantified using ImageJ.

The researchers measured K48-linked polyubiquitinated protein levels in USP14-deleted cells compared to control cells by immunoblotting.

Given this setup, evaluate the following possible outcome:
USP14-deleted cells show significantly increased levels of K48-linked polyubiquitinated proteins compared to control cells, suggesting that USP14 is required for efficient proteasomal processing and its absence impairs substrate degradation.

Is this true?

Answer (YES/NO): NO